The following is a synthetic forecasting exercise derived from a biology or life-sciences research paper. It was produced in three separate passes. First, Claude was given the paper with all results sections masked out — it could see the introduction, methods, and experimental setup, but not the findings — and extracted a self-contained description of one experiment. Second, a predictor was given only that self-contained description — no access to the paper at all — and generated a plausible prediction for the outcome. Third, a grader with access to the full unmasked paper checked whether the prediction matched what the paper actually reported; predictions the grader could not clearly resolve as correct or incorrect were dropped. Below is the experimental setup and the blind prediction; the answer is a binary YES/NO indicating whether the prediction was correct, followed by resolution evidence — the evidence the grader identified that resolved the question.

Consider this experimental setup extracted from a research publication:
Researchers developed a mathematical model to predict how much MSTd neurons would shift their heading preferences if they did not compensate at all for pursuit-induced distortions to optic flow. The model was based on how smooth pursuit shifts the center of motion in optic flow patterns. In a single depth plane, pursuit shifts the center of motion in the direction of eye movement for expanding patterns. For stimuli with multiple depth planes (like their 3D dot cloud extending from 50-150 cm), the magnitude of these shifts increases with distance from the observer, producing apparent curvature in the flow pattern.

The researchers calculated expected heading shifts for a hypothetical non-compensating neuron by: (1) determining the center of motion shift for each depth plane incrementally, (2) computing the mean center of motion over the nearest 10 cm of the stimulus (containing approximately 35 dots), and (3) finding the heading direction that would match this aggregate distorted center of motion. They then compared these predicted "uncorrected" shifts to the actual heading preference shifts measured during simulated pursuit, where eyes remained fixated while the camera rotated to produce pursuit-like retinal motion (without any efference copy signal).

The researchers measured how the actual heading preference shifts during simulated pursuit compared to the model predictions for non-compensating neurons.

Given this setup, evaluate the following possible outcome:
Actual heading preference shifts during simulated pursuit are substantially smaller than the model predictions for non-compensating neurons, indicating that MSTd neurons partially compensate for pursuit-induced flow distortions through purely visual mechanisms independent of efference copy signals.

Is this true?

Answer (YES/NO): YES